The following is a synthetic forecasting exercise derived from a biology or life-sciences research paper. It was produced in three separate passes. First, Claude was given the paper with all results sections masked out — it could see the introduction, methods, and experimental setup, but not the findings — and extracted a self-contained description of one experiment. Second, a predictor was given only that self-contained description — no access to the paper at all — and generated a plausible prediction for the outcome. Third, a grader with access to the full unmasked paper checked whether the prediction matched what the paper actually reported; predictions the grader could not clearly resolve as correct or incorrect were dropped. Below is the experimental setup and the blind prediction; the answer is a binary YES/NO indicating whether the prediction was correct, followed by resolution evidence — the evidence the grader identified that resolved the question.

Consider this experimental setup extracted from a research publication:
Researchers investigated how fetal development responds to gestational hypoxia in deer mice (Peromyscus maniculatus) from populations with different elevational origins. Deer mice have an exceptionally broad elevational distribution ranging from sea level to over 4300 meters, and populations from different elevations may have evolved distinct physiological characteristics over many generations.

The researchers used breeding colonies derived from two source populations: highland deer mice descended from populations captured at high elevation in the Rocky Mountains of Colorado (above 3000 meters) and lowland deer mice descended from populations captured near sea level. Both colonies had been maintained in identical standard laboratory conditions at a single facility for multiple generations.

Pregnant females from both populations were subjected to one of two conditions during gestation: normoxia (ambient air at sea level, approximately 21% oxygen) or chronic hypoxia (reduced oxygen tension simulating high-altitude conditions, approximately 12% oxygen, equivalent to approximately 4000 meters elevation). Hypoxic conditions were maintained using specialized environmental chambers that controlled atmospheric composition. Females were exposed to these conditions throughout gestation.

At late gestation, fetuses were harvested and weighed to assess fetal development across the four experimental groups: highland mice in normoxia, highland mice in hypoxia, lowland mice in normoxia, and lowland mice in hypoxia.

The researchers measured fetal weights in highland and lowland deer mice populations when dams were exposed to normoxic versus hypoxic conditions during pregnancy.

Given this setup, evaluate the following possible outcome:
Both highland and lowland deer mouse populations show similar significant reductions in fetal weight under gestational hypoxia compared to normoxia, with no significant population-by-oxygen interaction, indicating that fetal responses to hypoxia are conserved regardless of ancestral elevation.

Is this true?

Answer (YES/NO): NO